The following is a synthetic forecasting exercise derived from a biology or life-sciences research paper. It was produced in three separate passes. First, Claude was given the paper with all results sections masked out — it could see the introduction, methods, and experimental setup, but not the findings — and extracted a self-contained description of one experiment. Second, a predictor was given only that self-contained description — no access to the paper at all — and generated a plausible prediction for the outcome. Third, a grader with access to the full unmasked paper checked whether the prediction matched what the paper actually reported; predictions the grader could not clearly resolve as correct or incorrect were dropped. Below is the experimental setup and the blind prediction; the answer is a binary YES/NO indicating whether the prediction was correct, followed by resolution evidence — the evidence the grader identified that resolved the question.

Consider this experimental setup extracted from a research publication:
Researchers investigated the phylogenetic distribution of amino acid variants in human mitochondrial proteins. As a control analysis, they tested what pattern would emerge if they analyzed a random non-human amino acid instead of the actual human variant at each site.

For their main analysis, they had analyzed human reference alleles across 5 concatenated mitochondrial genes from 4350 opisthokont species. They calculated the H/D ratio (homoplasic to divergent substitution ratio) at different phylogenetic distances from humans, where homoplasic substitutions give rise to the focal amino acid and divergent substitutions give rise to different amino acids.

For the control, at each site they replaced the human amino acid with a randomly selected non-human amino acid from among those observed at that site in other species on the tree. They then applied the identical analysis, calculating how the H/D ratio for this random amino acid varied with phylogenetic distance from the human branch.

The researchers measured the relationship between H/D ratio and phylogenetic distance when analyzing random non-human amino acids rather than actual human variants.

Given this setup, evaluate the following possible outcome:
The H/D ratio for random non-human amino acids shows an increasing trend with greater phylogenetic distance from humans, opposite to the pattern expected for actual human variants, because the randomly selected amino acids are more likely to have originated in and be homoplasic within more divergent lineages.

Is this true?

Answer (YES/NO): NO